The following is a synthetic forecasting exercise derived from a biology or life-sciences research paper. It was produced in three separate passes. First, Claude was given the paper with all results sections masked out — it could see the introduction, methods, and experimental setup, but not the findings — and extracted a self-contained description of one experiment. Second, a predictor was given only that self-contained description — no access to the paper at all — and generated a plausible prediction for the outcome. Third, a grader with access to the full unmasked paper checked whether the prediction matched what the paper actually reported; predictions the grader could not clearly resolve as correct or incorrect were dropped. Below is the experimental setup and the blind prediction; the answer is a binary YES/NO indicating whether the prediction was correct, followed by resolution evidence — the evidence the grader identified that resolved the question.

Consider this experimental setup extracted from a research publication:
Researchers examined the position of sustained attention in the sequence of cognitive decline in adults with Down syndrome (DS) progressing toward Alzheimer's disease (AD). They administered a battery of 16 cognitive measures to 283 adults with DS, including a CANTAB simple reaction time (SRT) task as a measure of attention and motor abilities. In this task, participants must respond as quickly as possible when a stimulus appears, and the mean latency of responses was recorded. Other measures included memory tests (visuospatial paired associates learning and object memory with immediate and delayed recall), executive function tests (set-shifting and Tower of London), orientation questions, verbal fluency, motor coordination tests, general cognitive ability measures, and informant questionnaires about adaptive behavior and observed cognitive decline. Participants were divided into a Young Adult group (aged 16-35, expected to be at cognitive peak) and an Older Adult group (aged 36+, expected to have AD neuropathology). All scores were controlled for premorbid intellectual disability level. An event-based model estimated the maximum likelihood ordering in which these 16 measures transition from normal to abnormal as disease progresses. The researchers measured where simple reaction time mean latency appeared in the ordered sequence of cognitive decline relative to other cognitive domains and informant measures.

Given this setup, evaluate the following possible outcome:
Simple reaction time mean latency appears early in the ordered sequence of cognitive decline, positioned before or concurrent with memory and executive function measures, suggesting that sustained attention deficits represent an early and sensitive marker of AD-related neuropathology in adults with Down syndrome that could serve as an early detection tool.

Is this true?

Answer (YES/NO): YES